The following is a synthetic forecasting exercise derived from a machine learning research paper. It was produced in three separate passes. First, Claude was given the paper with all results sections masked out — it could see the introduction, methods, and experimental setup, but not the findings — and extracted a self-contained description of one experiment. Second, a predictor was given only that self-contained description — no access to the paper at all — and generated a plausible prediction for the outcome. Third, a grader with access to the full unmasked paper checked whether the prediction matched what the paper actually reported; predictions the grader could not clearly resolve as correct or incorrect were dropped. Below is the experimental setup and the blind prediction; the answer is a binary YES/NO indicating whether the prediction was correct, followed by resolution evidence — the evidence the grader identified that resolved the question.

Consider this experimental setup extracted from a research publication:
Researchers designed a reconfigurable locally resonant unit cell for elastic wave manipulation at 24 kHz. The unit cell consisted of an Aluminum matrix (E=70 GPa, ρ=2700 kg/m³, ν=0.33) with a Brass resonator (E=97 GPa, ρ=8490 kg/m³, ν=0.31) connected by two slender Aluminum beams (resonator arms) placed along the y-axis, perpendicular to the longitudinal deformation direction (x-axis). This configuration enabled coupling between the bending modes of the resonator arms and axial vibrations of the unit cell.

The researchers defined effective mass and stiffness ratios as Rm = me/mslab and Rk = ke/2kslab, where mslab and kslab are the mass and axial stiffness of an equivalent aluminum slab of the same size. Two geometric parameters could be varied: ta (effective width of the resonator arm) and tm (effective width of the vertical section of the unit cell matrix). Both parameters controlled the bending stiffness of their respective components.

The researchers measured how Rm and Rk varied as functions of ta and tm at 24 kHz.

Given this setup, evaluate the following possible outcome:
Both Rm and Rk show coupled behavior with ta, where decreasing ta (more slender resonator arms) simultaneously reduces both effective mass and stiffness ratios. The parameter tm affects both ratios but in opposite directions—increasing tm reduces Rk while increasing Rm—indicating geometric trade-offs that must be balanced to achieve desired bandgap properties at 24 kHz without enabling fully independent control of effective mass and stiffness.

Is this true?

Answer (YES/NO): NO